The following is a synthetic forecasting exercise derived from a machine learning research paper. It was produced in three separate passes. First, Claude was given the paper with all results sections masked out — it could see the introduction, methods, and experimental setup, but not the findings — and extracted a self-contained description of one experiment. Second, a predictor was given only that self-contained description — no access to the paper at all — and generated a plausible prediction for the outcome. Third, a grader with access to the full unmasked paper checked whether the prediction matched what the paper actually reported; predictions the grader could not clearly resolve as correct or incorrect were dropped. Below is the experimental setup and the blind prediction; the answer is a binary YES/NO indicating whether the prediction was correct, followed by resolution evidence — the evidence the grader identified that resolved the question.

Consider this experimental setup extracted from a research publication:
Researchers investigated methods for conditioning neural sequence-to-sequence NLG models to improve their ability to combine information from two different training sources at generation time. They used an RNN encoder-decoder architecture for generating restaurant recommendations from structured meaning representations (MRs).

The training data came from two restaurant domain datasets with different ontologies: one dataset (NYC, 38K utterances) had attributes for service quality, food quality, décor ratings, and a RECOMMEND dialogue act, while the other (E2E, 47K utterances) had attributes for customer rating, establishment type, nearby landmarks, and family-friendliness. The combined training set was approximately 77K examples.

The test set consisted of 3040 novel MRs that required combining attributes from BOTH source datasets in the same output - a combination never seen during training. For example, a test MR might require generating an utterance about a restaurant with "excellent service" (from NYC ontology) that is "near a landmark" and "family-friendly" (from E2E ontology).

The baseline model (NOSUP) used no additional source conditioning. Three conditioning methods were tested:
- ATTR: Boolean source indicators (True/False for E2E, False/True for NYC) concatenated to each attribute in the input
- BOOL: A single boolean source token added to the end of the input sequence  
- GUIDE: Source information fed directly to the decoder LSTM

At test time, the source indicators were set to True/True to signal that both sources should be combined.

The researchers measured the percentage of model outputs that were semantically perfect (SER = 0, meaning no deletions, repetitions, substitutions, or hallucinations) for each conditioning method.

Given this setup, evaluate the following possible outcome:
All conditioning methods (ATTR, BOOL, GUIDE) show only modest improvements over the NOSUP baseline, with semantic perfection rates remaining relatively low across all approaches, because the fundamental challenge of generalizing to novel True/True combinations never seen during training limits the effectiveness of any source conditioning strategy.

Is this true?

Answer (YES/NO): NO